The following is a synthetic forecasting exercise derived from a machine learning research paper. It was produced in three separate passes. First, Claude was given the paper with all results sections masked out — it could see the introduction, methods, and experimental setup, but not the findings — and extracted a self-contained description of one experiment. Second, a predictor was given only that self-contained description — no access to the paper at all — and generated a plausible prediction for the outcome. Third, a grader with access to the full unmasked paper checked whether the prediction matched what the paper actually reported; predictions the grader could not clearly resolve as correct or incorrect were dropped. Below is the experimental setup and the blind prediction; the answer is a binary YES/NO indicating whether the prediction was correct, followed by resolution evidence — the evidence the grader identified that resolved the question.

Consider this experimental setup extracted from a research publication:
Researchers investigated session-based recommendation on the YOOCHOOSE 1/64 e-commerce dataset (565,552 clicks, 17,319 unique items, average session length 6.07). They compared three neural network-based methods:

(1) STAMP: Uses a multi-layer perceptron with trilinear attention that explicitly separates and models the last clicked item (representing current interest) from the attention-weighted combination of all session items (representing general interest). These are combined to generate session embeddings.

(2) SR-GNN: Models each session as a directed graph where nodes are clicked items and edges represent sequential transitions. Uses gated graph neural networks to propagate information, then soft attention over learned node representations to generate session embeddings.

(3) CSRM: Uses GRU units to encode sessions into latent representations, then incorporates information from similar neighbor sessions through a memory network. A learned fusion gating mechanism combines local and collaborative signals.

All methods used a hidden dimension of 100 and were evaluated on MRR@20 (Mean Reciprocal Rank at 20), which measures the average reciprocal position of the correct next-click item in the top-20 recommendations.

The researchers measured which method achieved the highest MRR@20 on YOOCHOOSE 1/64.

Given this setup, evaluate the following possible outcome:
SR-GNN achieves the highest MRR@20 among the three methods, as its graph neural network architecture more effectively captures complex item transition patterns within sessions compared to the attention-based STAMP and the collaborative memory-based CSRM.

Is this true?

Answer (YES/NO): YES